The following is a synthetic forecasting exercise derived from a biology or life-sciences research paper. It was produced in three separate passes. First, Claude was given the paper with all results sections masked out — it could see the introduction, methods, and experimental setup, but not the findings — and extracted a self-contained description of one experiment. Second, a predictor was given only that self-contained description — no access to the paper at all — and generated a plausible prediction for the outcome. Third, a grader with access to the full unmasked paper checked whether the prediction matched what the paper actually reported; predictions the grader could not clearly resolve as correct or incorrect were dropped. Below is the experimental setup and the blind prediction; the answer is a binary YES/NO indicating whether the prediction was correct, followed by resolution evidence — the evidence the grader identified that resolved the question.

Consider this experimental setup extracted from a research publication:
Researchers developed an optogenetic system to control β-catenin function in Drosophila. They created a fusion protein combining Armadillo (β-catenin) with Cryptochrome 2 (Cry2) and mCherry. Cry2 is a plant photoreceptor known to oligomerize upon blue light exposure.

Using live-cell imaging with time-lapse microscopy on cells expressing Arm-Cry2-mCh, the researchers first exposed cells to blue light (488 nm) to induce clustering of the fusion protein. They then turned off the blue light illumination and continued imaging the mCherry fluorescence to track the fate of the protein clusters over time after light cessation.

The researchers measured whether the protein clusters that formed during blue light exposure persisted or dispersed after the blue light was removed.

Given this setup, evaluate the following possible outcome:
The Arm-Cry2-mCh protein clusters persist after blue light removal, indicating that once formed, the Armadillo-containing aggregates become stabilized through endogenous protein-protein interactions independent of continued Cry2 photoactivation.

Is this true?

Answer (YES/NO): NO